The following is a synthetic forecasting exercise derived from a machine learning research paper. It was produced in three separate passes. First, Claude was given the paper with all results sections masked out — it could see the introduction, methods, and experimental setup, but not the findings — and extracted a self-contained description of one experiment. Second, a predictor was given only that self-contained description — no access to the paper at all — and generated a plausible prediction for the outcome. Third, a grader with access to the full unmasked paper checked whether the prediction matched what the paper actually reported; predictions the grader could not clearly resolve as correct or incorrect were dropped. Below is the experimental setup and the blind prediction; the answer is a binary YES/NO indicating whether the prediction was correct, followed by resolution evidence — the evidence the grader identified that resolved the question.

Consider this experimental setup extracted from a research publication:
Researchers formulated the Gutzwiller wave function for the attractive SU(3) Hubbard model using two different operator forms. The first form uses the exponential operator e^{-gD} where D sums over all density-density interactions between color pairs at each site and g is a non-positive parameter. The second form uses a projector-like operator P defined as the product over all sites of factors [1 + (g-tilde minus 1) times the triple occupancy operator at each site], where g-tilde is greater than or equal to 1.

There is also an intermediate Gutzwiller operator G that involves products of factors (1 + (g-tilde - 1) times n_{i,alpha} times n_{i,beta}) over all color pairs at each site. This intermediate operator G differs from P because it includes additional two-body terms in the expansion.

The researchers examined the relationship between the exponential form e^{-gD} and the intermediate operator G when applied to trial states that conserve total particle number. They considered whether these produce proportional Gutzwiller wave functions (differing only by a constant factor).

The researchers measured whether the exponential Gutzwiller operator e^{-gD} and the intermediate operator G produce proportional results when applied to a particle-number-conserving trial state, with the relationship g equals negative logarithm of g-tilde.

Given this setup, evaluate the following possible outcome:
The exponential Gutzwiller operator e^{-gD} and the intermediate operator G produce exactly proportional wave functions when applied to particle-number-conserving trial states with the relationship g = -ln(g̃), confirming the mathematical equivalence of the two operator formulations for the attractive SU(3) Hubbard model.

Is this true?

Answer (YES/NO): YES